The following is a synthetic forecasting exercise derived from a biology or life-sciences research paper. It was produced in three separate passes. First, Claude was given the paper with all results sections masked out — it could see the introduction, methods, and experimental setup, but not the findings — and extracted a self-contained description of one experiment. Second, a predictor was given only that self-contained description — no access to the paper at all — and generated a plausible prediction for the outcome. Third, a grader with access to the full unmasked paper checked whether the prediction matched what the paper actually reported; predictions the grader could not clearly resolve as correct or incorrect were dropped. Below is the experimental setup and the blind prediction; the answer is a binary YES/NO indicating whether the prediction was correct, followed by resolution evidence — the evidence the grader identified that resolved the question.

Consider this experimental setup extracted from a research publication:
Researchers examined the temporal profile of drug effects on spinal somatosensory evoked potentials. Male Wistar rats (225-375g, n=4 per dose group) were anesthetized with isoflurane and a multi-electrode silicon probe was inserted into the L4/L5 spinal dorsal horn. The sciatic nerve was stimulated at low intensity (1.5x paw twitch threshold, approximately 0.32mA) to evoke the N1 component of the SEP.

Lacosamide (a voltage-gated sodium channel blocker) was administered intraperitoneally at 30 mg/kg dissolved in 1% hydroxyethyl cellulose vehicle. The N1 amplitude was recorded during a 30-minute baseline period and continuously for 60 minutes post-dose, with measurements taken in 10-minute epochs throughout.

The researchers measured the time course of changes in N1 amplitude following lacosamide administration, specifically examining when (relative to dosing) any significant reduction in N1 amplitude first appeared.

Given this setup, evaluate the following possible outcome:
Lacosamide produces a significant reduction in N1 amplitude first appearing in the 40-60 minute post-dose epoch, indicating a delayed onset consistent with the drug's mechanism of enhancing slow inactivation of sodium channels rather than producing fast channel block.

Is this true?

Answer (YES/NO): YES